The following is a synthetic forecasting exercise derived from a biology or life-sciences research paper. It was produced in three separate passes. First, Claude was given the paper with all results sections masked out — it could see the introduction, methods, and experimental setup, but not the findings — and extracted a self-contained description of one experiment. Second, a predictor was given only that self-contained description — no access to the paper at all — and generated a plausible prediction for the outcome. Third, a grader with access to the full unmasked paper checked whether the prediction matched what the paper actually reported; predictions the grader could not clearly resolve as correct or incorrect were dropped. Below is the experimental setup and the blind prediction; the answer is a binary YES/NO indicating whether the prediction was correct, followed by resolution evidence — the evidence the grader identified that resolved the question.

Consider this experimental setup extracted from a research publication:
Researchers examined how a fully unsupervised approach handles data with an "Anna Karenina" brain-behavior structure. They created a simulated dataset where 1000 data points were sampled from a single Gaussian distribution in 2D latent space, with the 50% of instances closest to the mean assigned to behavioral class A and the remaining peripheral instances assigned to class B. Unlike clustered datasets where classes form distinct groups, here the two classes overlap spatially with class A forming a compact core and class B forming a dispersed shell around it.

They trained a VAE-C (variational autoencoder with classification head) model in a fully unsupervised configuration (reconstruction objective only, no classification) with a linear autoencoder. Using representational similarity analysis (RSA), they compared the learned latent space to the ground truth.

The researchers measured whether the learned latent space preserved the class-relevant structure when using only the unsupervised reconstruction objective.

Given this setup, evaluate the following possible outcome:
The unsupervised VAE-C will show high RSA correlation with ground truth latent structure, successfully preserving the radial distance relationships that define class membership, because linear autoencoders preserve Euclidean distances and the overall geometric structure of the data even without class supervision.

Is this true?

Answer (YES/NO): YES